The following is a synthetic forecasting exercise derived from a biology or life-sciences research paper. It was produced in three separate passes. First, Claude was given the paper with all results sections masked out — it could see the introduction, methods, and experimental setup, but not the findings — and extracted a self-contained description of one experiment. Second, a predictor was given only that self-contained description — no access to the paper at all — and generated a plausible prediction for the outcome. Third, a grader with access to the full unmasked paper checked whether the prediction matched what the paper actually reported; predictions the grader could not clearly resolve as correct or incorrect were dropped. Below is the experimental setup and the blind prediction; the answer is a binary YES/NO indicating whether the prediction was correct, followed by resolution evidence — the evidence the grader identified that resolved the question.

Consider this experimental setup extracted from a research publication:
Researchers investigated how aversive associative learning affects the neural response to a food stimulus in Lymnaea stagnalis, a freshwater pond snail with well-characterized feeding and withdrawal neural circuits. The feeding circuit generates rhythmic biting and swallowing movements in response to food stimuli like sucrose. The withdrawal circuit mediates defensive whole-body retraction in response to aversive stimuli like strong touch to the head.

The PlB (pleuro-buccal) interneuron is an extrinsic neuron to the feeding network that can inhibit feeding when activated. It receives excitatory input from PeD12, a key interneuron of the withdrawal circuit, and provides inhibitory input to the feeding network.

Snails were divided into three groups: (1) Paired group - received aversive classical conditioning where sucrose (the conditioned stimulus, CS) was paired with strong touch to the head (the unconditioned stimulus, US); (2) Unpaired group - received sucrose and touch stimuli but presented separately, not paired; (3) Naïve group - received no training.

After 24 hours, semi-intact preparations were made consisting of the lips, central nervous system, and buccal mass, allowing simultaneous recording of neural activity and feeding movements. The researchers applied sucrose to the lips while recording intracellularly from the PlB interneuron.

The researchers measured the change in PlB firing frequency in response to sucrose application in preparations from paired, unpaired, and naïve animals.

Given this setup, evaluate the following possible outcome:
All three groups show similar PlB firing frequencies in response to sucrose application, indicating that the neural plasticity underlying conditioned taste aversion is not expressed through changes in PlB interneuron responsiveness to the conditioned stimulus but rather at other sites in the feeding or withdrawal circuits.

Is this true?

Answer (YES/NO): NO